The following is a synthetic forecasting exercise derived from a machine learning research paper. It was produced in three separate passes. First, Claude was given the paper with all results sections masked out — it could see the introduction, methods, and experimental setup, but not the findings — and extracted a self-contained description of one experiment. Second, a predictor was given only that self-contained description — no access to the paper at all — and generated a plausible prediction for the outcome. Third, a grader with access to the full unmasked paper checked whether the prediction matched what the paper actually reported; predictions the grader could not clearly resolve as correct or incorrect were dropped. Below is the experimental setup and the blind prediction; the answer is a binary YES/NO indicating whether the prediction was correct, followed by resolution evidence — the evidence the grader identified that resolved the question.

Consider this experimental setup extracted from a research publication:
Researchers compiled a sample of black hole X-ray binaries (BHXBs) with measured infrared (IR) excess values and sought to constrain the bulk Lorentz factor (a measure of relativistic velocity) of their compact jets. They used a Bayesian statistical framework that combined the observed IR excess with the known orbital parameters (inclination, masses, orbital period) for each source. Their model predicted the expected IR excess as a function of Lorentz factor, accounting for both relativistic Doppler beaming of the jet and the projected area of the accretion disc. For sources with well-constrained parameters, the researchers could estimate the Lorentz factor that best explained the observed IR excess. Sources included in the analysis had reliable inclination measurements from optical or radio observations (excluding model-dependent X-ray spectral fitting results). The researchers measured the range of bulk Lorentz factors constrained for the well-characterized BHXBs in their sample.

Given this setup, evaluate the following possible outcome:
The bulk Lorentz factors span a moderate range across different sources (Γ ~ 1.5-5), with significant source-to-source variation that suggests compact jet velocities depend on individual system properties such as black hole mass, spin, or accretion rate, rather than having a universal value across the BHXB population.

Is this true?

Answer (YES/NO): NO